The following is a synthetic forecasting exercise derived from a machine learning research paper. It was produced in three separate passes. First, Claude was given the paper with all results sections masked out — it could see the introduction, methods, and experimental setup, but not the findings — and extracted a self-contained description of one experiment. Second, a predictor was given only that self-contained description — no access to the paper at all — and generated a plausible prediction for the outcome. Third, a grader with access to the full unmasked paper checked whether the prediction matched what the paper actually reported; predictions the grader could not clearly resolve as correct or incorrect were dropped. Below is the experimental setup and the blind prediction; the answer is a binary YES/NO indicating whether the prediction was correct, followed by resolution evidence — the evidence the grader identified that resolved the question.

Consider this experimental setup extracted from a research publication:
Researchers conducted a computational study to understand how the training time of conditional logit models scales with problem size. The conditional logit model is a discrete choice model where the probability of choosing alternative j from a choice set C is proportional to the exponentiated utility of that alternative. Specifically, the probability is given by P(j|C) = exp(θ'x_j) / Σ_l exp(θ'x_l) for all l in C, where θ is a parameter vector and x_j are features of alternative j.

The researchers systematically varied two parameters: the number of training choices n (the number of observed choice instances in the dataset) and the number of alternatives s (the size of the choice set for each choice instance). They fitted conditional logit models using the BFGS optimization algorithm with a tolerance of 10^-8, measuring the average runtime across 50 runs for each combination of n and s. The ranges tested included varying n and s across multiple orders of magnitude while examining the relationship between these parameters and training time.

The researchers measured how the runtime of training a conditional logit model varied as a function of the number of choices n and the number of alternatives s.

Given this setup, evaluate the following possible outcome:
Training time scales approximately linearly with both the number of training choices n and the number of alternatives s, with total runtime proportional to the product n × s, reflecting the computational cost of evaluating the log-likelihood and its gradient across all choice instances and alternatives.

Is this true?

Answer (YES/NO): YES